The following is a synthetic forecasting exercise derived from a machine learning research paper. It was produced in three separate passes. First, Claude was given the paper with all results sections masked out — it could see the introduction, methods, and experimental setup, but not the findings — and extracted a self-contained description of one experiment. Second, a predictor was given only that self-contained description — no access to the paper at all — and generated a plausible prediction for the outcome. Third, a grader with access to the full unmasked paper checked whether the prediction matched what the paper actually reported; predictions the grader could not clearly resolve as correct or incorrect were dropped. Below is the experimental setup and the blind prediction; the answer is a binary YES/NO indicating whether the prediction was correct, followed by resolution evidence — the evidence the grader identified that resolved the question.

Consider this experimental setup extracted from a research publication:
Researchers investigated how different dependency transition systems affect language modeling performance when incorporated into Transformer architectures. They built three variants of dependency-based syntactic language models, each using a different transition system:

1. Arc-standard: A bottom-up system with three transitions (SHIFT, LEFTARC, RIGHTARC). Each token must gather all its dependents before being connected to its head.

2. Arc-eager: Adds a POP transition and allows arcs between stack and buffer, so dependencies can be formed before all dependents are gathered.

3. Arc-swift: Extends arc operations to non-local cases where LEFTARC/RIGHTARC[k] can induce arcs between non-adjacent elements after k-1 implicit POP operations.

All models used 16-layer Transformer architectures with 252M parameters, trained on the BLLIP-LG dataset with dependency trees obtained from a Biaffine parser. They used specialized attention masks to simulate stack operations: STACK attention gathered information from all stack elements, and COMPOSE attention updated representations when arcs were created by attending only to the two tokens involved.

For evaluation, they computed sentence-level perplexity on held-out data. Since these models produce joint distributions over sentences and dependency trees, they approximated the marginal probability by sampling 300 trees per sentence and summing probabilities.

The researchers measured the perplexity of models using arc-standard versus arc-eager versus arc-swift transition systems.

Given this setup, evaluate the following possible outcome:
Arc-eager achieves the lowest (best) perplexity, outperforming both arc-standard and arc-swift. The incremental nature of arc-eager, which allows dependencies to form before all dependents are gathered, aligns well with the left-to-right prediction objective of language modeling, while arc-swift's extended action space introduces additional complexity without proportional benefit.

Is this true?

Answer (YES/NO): NO